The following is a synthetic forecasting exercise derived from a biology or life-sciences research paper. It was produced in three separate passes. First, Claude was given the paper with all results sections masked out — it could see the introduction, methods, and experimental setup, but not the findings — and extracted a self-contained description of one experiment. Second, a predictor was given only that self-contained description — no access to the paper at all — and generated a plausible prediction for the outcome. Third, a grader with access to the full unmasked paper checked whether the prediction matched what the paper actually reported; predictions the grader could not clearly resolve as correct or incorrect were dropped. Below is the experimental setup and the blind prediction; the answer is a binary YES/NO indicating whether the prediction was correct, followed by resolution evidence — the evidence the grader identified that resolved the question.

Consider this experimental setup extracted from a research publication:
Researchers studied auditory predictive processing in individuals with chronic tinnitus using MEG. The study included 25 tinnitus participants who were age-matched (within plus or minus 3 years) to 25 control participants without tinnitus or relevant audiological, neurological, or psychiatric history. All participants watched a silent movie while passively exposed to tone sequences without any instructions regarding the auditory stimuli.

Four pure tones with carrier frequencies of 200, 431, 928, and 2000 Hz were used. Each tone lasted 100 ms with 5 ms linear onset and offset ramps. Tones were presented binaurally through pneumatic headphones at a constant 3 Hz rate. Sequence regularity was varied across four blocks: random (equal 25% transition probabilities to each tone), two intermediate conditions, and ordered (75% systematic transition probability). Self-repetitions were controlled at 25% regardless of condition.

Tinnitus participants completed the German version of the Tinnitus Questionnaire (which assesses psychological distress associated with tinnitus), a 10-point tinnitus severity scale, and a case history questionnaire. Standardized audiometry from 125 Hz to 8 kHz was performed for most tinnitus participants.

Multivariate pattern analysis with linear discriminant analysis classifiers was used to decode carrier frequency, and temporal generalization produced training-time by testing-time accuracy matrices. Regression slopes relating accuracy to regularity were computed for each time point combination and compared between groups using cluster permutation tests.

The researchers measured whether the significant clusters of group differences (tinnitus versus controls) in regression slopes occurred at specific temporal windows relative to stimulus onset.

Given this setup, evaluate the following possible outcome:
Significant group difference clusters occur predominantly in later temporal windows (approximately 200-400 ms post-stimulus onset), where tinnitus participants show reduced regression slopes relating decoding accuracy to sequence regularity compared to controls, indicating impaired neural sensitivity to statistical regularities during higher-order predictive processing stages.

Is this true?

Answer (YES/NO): NO